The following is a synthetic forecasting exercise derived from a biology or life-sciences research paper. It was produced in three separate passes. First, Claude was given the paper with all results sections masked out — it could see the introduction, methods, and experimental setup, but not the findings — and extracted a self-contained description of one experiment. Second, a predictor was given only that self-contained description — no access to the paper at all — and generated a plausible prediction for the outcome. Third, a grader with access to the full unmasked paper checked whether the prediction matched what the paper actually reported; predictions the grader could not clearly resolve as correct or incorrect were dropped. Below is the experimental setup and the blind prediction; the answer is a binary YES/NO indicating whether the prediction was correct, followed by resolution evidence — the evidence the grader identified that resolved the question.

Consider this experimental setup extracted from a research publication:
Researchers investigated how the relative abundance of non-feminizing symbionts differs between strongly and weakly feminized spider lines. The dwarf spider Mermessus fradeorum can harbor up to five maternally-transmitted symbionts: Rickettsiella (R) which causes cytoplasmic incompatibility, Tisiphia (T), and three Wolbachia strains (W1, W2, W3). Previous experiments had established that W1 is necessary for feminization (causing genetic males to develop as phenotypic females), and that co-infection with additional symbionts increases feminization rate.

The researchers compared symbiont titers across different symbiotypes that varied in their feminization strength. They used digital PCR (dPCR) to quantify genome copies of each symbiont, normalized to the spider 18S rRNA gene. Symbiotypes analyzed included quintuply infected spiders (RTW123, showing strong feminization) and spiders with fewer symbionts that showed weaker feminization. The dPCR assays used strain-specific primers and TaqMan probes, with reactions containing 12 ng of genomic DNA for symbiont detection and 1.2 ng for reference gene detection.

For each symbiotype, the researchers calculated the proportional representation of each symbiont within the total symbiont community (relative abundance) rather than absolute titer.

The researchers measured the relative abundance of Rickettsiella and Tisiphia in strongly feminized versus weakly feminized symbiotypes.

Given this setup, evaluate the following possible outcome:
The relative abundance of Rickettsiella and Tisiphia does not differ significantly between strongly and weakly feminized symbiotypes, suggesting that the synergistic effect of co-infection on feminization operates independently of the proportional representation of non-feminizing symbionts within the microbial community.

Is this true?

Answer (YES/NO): NO